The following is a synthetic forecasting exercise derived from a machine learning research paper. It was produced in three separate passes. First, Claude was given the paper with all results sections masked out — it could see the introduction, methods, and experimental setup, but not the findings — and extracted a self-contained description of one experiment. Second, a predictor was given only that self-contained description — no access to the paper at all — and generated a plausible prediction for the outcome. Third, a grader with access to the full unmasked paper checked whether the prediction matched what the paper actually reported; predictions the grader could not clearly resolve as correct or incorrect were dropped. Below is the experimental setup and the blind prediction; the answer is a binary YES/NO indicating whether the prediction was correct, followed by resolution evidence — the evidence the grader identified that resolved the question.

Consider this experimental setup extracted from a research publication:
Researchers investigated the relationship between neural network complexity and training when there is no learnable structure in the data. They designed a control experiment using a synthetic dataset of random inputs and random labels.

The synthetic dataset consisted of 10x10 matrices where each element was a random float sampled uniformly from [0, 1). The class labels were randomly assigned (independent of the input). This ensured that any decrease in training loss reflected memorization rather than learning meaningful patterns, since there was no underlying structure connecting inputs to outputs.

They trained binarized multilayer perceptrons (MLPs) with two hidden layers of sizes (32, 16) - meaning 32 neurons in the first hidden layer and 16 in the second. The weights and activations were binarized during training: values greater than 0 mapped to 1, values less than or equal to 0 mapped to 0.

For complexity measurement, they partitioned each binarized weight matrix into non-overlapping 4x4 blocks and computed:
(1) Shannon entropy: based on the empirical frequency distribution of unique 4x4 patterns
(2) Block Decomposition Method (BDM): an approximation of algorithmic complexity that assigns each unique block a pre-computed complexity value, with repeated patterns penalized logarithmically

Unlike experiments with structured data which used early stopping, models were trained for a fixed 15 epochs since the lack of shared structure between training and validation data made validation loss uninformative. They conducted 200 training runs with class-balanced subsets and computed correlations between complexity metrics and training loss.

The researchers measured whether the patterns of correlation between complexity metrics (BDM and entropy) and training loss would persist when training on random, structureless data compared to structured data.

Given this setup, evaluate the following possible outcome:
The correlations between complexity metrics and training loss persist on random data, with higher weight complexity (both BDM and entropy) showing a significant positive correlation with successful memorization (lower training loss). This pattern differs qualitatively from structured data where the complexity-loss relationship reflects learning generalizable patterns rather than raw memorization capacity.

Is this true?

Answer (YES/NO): NO